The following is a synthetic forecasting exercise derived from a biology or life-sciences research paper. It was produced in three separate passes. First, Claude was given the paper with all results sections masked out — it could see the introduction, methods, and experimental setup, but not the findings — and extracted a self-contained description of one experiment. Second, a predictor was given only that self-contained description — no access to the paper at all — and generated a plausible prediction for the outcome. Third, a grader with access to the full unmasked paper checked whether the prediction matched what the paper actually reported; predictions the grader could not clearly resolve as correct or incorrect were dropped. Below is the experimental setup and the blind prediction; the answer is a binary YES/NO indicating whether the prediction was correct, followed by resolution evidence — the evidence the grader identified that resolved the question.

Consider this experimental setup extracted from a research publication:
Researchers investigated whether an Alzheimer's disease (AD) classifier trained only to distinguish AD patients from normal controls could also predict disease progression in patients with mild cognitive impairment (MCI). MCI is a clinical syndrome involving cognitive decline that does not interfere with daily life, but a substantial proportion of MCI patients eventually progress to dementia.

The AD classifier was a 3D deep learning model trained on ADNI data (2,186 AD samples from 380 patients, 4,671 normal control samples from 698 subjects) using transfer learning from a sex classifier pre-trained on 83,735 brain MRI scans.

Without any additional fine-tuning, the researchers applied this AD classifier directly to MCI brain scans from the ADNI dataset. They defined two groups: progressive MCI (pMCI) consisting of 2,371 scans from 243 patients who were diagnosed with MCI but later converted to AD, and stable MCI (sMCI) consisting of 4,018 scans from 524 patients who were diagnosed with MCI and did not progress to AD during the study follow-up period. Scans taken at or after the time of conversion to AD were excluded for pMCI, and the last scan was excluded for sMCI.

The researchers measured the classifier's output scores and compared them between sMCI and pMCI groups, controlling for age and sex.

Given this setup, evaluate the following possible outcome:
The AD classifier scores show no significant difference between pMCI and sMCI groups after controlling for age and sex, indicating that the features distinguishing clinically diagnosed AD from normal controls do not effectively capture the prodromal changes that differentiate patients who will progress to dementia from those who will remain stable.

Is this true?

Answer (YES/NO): NO